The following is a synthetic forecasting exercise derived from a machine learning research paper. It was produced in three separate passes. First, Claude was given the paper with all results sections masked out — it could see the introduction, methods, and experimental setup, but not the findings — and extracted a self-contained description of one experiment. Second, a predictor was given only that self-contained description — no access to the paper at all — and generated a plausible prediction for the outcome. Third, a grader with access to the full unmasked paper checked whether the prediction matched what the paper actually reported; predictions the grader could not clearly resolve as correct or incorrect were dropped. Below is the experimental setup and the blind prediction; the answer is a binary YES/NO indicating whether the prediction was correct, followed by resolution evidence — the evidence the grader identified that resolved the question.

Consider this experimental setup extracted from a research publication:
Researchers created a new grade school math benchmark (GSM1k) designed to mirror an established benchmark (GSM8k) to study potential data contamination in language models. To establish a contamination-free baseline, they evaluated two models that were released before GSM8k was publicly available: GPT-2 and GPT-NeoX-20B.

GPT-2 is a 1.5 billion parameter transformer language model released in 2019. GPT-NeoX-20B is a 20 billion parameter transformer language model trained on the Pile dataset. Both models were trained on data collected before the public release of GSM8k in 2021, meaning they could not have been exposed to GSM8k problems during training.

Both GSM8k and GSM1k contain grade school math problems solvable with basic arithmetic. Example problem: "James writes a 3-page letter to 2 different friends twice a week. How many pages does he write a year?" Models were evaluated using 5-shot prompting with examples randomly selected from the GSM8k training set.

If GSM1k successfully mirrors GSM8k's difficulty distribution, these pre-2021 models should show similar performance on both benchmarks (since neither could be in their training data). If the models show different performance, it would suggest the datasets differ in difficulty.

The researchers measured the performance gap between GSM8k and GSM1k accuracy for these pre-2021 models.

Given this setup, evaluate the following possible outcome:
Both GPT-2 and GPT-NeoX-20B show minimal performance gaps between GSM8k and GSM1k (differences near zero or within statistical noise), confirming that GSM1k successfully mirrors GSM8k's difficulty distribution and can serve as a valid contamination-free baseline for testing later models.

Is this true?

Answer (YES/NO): YES